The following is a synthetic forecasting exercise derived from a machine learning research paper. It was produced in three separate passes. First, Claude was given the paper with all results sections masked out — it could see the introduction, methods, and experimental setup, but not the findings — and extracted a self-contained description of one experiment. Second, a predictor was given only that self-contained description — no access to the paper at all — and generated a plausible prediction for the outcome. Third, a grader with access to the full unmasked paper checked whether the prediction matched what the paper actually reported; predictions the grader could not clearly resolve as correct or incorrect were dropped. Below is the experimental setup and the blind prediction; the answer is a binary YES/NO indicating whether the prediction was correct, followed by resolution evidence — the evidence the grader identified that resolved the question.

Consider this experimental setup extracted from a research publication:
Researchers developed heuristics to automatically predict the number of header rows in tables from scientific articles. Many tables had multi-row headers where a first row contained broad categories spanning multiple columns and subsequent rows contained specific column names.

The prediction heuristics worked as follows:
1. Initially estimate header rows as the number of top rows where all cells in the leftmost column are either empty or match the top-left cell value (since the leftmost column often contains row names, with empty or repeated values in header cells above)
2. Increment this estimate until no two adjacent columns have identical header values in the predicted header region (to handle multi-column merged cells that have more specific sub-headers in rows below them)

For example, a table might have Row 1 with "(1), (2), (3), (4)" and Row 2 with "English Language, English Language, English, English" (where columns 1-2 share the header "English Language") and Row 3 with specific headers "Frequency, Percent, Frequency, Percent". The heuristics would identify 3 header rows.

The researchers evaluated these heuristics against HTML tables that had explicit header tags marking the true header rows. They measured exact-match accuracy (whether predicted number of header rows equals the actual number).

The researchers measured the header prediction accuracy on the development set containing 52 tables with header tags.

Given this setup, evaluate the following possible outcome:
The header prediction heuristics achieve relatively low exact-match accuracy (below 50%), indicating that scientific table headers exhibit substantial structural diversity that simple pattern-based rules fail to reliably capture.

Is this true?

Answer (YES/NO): NO